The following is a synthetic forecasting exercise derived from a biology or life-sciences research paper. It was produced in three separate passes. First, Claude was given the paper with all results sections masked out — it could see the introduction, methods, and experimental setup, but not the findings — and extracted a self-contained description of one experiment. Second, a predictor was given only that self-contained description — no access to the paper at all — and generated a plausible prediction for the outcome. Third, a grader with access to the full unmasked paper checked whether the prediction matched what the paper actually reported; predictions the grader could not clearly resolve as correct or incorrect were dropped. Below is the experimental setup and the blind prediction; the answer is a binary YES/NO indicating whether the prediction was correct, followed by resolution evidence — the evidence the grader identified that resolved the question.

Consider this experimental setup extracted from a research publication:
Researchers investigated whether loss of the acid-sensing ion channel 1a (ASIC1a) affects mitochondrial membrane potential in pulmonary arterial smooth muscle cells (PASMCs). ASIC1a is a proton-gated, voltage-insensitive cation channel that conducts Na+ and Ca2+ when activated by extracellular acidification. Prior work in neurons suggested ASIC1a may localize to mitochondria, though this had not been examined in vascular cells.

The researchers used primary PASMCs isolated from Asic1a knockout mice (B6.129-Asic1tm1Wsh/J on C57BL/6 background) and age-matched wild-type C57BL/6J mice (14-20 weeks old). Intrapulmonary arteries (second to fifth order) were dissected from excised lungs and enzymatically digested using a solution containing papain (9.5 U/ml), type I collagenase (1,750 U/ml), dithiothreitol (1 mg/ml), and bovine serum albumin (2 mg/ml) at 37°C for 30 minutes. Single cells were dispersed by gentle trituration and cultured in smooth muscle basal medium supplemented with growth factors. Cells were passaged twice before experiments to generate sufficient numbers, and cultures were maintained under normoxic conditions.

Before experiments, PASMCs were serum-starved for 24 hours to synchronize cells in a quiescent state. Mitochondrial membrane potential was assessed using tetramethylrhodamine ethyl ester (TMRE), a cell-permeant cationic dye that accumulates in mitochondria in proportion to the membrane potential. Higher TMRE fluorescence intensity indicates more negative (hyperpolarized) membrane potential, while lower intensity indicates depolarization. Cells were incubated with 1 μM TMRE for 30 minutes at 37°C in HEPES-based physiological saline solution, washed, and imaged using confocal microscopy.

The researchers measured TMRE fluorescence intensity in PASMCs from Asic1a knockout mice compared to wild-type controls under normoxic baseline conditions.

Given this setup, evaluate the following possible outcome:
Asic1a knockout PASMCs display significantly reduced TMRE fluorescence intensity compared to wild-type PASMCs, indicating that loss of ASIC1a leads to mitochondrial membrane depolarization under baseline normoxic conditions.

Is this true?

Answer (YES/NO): NO